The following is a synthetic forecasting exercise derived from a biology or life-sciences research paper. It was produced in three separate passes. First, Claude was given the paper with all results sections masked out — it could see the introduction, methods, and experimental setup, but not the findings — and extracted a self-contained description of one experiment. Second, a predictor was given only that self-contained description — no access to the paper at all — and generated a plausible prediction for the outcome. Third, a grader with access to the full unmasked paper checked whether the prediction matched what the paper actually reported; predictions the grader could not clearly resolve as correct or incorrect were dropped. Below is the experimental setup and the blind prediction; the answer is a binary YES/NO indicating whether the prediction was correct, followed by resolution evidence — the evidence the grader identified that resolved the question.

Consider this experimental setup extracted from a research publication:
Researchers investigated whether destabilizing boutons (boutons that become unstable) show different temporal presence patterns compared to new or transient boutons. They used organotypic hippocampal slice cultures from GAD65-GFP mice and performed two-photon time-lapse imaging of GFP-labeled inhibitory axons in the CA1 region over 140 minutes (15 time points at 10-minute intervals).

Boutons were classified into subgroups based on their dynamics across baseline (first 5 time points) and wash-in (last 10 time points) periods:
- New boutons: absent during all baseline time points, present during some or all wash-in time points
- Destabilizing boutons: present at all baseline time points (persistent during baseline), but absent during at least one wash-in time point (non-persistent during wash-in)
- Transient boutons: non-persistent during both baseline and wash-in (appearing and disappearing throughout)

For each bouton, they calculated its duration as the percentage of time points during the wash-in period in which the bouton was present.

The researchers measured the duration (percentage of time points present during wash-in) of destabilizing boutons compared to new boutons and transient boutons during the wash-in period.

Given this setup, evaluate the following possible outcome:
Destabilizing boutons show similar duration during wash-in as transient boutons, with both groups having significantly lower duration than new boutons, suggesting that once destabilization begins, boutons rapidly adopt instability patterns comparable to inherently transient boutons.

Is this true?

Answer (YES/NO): NO